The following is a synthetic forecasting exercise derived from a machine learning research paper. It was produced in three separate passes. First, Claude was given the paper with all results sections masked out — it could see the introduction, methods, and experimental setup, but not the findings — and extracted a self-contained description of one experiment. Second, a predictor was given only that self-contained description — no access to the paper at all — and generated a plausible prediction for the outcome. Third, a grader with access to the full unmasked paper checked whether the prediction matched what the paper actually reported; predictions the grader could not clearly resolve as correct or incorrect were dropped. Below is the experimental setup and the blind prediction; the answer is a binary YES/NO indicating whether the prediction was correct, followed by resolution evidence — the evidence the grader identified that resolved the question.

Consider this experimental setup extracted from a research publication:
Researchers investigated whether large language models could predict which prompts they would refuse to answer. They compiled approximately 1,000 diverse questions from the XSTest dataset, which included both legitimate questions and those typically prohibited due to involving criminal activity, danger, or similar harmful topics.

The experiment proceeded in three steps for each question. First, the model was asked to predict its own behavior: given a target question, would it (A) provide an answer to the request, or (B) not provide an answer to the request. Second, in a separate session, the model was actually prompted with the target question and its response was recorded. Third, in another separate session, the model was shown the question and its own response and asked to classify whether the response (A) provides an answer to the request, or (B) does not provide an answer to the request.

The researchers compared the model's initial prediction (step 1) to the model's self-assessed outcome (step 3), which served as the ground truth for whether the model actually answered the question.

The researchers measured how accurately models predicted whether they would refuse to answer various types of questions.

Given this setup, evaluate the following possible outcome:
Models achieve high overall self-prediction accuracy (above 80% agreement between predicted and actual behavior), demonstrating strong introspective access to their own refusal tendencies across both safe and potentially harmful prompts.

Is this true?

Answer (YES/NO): NO